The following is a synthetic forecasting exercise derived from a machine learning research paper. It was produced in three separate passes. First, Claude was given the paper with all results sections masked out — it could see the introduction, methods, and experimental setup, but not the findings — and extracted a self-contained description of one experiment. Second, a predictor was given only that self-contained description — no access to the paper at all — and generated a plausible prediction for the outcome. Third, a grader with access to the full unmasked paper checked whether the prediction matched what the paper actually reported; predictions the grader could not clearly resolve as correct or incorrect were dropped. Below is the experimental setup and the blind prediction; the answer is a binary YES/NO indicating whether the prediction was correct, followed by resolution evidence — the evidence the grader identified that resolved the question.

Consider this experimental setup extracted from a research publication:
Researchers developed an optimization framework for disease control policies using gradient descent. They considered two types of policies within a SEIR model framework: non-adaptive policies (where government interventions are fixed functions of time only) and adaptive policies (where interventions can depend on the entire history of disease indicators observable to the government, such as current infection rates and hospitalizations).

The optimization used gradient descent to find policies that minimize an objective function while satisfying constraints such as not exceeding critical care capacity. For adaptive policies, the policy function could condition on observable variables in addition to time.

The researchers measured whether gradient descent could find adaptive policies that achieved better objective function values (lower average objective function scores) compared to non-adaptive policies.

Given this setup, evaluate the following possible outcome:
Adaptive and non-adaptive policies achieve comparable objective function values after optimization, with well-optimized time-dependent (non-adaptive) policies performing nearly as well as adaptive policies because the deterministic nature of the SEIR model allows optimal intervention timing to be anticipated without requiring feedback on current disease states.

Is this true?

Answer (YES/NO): NO